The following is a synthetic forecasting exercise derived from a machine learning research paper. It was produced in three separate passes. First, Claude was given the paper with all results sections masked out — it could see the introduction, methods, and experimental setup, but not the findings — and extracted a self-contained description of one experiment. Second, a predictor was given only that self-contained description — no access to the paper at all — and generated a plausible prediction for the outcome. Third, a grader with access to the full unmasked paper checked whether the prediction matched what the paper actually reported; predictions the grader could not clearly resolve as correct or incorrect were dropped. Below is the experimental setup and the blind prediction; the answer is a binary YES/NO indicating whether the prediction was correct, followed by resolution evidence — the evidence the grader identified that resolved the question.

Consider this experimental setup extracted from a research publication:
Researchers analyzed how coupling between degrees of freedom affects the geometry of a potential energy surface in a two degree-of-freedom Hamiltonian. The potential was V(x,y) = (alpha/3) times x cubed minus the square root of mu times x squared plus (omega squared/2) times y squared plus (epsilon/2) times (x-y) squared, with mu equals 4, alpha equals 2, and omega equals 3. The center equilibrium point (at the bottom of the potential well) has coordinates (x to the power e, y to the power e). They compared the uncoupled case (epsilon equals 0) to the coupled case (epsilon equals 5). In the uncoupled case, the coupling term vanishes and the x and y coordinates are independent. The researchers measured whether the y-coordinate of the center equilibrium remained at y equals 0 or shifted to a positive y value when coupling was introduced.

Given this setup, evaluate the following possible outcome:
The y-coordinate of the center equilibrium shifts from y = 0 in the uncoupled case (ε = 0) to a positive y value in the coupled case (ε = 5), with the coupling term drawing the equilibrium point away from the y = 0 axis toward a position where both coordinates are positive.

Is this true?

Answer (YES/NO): YES